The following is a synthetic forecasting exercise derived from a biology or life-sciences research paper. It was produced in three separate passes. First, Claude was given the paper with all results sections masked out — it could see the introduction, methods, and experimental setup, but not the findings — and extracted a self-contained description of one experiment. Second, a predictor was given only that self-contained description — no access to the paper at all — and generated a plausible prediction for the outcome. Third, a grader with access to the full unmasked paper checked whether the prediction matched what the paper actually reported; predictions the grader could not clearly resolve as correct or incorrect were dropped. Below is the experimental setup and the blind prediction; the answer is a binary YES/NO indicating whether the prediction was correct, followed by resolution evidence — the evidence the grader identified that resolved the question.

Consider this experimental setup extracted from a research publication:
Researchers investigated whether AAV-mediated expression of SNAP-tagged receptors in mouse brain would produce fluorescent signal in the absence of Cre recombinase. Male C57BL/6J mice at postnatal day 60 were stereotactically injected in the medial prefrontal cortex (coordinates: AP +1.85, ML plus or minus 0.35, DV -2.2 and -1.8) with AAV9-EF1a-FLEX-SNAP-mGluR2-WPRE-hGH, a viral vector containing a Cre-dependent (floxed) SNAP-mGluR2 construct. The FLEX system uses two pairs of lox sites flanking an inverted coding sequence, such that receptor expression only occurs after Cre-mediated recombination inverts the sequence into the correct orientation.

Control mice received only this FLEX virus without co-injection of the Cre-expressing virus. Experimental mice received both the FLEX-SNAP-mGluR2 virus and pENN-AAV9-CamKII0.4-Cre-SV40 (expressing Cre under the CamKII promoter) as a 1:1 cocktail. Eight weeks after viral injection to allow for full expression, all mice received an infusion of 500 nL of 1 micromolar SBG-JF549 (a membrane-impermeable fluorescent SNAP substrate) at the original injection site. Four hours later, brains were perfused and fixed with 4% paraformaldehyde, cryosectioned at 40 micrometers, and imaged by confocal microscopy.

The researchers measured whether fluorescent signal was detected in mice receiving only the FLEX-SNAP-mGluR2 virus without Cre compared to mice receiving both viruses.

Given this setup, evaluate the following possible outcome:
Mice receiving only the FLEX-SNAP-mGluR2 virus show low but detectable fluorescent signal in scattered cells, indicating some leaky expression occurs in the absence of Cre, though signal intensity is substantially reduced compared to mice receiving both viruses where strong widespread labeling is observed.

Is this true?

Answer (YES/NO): NO